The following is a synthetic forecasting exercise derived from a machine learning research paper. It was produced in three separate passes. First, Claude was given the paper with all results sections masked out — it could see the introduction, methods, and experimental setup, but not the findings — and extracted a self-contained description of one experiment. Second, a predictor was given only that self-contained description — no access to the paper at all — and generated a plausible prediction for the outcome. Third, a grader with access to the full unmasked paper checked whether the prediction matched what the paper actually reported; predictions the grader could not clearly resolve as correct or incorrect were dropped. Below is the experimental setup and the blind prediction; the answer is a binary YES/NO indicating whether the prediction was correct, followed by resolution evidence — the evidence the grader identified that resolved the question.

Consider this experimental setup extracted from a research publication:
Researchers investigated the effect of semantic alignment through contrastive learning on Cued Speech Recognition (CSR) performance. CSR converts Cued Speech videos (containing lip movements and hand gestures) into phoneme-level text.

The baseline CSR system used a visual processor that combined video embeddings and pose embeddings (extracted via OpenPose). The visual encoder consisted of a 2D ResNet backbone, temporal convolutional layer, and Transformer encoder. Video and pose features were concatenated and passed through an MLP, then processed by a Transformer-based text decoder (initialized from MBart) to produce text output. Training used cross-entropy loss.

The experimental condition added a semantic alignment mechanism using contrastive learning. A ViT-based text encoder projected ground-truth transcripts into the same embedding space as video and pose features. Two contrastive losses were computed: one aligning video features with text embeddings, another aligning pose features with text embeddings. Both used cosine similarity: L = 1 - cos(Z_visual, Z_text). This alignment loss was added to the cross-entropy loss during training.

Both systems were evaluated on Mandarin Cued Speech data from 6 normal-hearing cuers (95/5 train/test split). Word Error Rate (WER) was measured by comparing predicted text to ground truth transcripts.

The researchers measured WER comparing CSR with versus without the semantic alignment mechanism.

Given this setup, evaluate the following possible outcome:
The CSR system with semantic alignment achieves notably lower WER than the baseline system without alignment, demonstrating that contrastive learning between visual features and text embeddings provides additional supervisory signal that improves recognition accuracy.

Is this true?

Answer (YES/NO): YES